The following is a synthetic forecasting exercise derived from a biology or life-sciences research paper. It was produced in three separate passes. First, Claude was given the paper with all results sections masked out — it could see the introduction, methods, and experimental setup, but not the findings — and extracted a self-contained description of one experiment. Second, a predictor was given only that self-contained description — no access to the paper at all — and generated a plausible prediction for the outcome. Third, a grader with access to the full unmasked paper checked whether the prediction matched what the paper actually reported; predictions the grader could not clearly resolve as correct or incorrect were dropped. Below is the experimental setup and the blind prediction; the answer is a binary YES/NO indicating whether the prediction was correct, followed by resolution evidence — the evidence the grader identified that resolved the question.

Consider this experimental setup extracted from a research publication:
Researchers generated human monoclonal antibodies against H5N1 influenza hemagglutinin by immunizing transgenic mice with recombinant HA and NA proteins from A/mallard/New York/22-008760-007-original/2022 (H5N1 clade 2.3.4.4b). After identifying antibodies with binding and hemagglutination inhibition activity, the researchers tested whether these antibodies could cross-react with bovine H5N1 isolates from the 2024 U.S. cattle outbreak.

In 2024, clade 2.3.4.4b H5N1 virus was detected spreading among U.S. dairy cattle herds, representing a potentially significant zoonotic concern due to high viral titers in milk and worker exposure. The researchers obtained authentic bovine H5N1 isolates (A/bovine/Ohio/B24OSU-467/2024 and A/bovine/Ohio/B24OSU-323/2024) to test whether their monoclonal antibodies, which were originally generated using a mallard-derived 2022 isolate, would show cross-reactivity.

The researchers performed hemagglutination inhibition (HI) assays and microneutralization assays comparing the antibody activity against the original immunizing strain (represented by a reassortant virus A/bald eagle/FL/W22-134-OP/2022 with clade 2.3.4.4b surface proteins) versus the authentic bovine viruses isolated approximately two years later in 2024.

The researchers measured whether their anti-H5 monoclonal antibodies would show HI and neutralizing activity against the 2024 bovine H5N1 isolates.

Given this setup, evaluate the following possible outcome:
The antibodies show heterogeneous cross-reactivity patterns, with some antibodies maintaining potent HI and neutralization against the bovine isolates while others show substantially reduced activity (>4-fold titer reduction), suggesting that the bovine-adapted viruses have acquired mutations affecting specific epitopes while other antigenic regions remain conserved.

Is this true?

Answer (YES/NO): NO